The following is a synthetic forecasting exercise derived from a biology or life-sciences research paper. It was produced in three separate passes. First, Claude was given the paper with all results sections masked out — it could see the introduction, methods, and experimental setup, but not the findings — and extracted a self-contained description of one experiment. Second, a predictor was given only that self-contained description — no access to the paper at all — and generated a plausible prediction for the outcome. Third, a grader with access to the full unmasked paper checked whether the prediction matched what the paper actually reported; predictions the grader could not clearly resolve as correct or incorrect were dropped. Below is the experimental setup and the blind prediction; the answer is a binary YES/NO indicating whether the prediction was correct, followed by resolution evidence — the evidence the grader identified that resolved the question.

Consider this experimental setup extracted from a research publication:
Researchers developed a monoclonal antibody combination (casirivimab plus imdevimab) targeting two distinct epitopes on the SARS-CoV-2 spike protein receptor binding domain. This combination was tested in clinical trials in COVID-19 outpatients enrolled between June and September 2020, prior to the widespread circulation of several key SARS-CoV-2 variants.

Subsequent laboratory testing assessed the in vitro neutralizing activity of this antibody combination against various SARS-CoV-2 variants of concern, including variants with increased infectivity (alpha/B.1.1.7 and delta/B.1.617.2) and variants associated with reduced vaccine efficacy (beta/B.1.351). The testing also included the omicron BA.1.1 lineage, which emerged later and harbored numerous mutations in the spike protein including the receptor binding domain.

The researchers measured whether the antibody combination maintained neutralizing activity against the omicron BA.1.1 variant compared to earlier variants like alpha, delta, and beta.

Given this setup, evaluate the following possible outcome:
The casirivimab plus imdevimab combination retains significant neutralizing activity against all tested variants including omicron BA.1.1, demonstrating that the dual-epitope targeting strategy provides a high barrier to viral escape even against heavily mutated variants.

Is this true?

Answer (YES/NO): NO